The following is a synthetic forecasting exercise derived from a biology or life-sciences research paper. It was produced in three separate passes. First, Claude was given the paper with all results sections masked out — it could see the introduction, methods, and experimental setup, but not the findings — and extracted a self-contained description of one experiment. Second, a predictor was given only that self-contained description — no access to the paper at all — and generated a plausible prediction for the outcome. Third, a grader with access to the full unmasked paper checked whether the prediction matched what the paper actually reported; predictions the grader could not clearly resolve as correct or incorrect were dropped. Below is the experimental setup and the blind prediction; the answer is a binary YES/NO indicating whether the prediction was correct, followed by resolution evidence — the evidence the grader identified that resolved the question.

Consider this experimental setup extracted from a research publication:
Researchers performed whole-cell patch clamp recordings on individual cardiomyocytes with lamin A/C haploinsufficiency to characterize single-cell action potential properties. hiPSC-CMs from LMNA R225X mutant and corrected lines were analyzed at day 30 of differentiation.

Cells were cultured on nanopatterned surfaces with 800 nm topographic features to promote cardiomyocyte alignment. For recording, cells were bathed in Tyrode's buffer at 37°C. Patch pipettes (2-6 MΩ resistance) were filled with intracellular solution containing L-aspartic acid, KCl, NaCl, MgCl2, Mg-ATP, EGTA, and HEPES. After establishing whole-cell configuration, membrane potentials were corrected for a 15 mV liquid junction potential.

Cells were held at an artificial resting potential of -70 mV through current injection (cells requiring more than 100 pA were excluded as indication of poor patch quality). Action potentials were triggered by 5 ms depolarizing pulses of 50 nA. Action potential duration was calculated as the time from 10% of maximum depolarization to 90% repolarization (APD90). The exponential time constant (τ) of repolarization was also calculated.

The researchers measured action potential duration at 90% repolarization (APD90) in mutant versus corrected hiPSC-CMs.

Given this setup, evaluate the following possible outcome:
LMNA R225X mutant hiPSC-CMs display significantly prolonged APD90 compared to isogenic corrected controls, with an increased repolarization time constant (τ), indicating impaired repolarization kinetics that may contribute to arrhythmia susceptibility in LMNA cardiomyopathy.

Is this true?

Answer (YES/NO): YES